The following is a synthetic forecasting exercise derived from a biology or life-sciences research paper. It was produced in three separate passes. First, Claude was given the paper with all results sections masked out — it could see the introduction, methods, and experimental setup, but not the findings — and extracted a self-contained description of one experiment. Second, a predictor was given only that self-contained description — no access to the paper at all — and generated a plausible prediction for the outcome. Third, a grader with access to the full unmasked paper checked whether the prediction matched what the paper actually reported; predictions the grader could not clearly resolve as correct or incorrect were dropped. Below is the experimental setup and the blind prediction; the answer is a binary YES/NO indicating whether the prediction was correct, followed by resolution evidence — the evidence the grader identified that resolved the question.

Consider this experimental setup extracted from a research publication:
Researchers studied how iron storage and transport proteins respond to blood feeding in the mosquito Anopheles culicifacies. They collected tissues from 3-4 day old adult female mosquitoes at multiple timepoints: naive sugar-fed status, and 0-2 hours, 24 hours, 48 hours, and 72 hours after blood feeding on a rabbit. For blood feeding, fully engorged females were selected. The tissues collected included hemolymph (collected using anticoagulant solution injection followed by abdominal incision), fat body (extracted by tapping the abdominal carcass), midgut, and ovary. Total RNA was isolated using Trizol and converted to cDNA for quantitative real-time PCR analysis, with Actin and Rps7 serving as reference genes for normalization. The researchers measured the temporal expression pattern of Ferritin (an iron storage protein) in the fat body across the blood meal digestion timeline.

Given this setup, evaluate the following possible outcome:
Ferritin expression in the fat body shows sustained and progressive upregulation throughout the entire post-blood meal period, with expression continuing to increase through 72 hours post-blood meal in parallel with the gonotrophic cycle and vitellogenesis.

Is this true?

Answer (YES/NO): NO